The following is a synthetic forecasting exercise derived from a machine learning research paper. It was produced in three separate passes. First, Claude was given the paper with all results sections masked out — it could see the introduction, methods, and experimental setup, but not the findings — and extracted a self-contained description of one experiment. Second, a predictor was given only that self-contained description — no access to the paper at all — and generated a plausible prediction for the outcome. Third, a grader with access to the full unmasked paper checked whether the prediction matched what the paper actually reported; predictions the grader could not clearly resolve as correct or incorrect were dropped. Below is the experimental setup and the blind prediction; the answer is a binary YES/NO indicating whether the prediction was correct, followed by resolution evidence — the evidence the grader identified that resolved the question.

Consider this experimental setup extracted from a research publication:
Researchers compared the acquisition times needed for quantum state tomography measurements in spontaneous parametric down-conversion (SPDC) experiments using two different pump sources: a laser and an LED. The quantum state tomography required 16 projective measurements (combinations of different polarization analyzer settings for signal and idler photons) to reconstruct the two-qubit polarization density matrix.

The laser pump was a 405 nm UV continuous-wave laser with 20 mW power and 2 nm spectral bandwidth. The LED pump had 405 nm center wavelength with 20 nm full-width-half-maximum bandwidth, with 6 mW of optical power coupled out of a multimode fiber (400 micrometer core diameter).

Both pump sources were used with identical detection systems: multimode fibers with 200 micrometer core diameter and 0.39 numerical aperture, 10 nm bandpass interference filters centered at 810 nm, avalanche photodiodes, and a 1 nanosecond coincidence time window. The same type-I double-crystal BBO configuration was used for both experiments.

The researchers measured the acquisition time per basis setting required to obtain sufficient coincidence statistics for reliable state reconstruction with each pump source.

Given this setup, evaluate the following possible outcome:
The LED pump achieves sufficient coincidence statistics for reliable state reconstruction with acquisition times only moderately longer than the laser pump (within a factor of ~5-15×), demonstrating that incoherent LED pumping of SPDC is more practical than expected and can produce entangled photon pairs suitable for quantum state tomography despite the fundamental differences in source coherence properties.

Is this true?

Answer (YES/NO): NO